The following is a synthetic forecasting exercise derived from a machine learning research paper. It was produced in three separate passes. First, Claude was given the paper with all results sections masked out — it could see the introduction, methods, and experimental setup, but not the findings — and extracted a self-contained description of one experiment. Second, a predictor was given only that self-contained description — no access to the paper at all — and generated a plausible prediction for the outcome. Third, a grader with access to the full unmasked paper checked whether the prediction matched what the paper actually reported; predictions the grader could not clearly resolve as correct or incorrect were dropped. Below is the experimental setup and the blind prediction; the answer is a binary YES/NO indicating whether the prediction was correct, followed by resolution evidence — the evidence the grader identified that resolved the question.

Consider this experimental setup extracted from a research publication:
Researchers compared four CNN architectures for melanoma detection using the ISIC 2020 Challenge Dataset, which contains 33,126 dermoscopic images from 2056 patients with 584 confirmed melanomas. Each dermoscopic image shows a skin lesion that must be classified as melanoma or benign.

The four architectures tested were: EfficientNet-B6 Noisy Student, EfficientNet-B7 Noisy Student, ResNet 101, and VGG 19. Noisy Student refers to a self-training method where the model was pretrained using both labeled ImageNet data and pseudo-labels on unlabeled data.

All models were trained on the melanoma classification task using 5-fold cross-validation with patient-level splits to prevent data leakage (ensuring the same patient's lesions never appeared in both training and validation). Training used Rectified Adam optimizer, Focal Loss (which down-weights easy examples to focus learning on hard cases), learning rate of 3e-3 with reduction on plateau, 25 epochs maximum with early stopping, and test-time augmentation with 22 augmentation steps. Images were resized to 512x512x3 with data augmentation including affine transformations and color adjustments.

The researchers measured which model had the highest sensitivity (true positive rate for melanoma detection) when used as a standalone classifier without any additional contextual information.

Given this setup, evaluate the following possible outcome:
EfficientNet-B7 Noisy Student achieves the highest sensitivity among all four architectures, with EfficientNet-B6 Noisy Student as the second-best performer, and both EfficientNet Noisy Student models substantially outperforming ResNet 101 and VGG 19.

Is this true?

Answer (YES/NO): NO